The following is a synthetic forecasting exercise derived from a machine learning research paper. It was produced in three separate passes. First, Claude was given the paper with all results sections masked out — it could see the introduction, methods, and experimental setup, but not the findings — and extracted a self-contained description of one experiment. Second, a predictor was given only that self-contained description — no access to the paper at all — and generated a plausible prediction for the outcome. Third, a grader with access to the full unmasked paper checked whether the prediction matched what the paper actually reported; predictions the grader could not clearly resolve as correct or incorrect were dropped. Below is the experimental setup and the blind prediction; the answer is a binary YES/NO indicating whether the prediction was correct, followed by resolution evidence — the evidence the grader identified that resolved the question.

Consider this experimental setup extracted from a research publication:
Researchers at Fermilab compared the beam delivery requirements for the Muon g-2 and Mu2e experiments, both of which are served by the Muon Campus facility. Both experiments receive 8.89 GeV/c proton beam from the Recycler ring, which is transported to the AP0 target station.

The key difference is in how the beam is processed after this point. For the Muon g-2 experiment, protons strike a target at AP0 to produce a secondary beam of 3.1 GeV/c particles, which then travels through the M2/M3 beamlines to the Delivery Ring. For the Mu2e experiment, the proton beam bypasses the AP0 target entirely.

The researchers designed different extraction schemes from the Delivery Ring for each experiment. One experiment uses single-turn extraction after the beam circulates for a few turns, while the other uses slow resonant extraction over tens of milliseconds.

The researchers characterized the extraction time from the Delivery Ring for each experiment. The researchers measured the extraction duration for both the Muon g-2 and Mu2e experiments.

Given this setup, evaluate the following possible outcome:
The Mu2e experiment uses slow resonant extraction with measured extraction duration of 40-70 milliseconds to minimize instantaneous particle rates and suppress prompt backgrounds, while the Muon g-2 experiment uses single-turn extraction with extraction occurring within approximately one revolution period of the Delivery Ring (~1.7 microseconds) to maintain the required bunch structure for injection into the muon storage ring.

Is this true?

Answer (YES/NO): YES